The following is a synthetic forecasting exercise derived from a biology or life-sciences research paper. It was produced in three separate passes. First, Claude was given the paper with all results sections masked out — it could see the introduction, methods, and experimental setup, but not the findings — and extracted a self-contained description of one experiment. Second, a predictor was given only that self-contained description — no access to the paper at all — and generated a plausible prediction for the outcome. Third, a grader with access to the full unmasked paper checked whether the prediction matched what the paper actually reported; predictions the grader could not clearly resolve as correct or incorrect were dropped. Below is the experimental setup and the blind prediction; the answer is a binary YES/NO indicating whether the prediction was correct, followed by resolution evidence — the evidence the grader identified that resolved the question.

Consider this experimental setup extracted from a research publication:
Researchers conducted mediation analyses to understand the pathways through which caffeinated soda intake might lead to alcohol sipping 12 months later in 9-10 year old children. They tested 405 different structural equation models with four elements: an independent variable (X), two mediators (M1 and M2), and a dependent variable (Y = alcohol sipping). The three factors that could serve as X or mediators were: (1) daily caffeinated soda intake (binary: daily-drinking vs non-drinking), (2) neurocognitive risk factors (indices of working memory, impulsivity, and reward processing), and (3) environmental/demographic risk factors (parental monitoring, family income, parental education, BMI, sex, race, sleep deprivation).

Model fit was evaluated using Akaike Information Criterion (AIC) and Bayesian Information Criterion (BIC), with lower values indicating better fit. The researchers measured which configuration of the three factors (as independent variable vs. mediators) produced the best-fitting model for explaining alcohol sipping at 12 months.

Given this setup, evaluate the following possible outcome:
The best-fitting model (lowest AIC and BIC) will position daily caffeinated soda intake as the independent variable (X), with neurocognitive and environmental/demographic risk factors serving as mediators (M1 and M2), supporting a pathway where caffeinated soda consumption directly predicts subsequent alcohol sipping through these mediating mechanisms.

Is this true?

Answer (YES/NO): NO